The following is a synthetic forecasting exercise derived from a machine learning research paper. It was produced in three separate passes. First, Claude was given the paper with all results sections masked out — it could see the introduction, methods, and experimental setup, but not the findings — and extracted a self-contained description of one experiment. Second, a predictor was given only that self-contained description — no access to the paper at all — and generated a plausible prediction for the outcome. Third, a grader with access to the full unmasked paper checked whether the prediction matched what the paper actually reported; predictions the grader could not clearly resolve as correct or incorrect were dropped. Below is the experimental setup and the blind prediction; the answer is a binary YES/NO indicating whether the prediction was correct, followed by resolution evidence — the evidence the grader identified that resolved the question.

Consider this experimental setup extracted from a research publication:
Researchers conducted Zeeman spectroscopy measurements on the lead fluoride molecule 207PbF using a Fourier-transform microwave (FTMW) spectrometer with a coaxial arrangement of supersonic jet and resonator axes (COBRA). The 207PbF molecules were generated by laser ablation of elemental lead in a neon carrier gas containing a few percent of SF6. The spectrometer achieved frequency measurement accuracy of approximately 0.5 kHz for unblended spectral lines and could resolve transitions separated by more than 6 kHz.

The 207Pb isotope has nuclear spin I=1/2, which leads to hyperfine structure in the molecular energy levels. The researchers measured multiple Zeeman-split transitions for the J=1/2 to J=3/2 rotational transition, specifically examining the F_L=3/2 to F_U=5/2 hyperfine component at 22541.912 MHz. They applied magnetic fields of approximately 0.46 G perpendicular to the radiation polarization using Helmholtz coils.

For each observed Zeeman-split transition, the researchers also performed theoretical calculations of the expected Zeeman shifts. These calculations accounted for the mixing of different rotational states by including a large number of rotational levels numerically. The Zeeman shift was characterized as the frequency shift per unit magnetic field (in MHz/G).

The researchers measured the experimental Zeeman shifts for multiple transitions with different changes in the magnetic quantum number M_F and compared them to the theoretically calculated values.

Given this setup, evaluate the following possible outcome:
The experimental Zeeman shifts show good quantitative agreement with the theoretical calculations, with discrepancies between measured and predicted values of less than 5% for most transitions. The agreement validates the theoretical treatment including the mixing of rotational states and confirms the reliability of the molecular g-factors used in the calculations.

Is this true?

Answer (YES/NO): YES